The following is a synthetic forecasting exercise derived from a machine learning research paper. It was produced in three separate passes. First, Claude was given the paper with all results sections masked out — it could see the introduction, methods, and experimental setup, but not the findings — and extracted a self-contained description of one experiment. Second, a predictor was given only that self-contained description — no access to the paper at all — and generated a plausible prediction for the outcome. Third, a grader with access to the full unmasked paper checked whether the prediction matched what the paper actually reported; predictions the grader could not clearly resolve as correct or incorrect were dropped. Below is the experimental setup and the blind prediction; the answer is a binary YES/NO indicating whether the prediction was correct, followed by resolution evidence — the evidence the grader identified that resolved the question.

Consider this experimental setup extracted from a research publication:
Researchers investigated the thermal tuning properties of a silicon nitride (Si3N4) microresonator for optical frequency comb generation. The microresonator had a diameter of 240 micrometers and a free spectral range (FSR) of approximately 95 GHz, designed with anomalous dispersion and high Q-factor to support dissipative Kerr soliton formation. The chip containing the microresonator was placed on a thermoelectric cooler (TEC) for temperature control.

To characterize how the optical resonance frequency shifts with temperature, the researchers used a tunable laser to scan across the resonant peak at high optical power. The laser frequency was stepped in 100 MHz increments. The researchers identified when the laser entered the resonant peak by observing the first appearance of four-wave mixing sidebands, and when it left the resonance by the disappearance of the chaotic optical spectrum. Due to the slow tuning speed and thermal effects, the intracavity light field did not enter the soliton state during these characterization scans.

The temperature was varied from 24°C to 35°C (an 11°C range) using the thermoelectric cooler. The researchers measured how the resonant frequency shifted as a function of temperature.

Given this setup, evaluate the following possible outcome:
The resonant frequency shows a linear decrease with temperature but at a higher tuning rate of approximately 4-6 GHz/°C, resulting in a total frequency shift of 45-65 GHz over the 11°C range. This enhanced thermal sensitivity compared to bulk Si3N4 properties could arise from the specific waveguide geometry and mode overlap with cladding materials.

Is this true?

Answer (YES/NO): YES